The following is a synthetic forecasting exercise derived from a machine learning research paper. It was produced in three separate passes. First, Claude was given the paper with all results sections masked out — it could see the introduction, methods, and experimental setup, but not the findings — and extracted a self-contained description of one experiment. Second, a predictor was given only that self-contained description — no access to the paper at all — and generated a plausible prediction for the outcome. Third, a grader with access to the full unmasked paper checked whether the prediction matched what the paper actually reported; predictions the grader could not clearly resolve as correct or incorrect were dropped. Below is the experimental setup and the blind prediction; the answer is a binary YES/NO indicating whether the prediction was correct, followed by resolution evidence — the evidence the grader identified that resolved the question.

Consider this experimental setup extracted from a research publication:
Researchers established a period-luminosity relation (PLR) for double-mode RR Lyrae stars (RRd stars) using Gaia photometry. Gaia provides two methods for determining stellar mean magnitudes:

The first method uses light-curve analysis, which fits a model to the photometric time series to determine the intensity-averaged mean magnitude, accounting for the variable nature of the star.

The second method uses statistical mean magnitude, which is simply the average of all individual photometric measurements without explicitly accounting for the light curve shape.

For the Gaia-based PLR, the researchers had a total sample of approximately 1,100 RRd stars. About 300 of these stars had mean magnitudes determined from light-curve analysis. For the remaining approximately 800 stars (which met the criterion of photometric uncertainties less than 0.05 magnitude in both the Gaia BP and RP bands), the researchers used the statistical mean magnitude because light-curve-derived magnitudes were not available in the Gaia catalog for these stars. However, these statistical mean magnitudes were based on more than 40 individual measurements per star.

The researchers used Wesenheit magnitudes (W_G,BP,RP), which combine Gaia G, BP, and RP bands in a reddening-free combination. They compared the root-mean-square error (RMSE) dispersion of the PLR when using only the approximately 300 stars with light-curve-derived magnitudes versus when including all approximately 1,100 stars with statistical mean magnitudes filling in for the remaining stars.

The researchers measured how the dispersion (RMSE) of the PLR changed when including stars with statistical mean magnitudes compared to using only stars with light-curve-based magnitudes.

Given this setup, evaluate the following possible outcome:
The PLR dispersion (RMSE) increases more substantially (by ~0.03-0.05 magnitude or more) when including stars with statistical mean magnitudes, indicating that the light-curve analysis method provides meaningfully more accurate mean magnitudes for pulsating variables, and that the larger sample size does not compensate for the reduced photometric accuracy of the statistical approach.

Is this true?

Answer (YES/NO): YES